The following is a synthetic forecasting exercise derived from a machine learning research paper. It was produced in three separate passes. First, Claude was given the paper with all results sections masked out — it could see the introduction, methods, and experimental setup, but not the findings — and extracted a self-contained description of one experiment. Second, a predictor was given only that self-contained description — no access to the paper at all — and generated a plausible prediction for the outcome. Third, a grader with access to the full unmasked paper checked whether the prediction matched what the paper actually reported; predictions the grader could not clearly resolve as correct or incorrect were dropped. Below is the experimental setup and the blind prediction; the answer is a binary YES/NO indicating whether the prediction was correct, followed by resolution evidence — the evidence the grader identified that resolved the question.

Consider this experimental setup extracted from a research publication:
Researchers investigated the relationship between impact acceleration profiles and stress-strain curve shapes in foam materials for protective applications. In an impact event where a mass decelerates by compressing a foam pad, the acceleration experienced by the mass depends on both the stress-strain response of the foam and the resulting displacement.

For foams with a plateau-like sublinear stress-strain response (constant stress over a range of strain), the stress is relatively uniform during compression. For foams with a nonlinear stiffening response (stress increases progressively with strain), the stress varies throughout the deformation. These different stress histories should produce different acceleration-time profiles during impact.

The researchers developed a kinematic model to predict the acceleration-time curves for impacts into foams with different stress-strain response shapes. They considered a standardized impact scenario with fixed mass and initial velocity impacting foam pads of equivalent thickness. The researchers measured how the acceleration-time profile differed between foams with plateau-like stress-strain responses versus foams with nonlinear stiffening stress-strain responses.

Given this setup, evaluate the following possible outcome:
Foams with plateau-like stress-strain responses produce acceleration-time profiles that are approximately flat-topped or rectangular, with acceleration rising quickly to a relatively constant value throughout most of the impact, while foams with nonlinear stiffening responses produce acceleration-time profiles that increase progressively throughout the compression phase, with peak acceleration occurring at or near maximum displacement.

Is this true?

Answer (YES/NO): YES